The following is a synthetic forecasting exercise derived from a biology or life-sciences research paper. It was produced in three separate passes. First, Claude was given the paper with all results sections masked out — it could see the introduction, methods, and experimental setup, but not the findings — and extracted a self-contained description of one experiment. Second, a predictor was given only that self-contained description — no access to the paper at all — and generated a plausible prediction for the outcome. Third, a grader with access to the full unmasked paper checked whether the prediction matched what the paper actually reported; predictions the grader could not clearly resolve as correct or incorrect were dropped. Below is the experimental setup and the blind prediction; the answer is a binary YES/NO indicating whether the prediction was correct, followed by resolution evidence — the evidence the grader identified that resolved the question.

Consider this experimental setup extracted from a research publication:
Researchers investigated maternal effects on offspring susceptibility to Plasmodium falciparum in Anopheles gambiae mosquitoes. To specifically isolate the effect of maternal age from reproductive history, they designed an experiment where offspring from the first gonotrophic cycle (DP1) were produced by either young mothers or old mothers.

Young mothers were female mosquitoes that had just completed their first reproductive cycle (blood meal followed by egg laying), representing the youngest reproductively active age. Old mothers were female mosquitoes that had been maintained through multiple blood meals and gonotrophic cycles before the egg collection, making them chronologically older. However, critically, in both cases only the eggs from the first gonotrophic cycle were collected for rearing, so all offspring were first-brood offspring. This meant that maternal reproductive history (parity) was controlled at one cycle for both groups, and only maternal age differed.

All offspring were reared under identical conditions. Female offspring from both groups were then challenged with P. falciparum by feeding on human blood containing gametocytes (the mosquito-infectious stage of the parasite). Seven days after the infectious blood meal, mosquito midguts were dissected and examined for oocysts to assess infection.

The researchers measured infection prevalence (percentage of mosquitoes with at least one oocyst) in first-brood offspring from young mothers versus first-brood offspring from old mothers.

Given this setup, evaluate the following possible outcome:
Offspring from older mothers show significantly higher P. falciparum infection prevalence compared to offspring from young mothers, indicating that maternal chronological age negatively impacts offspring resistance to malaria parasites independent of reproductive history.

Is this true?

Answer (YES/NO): YES